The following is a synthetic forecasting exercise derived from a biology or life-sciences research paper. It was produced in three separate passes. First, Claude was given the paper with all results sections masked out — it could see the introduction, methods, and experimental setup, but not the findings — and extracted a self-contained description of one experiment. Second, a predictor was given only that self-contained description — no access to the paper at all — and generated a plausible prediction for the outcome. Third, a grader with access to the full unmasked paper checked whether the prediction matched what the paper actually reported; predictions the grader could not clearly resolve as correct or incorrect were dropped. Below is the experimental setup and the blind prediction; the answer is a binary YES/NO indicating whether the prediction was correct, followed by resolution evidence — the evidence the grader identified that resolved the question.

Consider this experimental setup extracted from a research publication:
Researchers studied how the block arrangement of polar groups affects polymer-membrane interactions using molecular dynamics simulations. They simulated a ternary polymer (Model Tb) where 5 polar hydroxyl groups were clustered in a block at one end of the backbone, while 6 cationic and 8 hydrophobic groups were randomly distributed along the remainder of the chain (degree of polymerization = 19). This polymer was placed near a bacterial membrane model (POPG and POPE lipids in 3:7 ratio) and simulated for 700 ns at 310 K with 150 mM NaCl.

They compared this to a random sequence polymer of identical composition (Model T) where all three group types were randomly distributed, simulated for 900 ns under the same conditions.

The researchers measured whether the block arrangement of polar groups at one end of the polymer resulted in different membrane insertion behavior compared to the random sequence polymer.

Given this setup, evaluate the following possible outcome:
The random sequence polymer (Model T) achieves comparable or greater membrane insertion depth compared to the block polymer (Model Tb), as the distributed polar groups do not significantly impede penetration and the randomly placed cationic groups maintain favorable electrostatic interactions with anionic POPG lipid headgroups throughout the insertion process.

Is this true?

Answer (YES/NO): NO